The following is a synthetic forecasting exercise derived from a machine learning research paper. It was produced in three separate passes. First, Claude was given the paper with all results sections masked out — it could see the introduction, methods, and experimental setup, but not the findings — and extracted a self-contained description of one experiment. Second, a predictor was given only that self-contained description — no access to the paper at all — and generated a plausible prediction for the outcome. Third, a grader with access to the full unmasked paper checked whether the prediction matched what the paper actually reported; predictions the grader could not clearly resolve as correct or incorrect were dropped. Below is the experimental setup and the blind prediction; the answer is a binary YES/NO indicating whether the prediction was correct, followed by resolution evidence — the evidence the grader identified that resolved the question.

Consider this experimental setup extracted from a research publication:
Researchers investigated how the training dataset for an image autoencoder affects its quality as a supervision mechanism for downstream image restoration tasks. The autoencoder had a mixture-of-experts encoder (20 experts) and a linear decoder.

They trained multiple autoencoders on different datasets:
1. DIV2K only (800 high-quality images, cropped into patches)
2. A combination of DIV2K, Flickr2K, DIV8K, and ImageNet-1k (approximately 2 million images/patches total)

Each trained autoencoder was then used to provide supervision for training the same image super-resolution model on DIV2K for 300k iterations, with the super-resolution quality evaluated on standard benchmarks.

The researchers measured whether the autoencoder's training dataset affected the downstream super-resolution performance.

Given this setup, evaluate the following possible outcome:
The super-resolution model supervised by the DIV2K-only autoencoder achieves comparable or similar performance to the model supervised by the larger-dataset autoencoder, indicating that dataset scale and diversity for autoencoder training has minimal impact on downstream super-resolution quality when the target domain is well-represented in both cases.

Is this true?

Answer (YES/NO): NO